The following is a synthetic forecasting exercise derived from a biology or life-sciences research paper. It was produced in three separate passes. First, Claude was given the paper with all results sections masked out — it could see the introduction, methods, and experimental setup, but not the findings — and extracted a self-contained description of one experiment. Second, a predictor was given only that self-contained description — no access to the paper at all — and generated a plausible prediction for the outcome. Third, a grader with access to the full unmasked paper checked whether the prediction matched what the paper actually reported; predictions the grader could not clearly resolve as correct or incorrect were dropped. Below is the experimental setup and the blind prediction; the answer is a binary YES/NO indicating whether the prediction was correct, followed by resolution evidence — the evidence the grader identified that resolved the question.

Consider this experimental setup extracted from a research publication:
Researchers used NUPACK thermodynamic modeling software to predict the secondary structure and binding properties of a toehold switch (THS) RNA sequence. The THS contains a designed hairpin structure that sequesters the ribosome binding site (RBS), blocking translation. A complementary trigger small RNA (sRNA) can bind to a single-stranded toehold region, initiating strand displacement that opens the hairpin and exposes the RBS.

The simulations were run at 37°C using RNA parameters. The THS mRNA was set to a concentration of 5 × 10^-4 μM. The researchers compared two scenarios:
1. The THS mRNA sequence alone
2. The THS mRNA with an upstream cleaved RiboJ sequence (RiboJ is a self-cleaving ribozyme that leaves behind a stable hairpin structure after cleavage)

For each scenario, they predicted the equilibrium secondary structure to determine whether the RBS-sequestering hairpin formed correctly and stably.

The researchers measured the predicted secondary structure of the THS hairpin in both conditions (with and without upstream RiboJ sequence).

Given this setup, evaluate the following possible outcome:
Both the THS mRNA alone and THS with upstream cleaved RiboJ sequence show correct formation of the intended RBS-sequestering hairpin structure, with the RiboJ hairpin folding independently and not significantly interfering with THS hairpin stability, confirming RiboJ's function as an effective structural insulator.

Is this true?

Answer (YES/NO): NO